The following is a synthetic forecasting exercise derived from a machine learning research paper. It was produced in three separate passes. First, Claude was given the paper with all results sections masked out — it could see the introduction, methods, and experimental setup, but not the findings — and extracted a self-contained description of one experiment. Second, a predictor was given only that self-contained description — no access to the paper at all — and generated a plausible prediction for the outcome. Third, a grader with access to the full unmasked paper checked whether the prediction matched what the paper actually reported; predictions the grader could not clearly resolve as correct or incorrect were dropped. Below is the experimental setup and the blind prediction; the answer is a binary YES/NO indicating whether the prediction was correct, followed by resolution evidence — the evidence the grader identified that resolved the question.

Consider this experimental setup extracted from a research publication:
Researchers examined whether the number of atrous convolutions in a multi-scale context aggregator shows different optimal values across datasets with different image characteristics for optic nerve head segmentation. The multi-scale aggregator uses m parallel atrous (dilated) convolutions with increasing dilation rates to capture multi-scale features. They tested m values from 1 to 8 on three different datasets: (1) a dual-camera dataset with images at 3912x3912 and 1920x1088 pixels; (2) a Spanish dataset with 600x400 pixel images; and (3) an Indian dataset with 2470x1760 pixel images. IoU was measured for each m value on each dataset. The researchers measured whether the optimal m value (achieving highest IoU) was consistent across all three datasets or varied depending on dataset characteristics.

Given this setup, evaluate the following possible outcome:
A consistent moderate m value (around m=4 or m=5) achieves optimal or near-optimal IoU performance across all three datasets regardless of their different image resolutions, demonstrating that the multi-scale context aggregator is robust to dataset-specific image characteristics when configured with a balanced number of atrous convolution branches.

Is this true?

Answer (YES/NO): NO